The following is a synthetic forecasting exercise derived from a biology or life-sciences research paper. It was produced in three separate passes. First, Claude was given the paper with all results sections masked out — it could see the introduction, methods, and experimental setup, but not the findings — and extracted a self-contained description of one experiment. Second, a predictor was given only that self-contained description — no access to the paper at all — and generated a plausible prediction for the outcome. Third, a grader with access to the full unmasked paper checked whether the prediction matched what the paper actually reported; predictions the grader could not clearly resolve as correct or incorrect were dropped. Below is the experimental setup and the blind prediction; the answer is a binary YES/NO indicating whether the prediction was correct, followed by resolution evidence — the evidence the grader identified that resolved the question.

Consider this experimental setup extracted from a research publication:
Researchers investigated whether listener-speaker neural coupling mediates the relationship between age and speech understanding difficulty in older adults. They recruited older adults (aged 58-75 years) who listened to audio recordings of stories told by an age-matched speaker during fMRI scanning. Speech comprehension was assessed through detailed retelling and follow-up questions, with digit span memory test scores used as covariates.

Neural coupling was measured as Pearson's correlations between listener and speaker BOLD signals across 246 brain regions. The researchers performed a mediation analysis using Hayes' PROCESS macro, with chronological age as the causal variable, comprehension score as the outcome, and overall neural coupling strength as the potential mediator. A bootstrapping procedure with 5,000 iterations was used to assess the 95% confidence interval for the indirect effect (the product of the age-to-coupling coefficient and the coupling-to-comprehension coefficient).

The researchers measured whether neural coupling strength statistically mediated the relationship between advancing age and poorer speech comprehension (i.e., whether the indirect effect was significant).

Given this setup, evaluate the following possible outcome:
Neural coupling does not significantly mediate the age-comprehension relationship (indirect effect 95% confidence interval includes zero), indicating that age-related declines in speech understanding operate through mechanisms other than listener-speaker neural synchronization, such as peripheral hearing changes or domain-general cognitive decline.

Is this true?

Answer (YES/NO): NO